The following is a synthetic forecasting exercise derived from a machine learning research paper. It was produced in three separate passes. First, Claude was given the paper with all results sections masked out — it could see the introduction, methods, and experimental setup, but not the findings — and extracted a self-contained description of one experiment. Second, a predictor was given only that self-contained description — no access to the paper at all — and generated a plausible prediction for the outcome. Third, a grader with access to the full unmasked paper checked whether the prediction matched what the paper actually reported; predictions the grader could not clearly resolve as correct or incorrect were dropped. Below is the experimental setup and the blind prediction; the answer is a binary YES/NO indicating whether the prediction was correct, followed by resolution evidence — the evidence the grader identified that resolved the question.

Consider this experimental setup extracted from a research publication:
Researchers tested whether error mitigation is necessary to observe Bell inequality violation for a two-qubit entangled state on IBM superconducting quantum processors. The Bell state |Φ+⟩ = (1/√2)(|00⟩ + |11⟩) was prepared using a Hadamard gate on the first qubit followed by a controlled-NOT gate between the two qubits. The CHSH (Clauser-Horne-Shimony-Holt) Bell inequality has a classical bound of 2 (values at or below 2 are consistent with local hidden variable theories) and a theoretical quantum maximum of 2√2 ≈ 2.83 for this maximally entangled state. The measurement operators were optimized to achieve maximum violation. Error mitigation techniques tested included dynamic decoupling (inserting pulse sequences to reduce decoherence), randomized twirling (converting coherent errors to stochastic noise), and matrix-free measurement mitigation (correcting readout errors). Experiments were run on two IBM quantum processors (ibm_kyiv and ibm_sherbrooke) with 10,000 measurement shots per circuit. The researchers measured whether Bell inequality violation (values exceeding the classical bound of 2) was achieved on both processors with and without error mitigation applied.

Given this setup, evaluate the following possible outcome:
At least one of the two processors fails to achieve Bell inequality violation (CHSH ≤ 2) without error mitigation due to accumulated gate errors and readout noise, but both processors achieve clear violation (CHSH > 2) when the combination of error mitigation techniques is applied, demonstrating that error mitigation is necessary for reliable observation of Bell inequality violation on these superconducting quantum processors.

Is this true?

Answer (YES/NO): NO